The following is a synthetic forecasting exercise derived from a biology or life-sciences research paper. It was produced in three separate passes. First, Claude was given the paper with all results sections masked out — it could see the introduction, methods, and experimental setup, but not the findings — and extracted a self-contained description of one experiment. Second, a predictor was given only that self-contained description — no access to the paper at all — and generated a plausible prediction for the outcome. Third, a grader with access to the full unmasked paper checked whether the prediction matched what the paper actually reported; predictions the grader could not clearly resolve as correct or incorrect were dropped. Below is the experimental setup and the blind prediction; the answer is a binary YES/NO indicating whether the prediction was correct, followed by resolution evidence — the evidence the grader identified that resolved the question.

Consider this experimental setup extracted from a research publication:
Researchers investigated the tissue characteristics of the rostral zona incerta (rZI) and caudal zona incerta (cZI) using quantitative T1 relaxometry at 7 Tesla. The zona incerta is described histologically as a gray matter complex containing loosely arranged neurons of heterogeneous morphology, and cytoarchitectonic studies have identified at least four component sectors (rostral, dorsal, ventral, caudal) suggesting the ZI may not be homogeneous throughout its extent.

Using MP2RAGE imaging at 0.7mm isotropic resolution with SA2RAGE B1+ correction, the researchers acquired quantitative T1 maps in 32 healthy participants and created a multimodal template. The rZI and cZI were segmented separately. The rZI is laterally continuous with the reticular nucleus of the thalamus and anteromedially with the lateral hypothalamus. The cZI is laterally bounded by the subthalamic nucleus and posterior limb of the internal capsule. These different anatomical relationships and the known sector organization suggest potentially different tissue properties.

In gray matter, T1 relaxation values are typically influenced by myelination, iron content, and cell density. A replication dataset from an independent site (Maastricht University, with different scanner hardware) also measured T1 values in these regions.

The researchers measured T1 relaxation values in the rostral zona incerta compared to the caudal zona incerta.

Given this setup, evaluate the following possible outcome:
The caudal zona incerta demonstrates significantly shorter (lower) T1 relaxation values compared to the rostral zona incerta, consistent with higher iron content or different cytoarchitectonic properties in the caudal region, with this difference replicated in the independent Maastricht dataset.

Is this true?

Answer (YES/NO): NO